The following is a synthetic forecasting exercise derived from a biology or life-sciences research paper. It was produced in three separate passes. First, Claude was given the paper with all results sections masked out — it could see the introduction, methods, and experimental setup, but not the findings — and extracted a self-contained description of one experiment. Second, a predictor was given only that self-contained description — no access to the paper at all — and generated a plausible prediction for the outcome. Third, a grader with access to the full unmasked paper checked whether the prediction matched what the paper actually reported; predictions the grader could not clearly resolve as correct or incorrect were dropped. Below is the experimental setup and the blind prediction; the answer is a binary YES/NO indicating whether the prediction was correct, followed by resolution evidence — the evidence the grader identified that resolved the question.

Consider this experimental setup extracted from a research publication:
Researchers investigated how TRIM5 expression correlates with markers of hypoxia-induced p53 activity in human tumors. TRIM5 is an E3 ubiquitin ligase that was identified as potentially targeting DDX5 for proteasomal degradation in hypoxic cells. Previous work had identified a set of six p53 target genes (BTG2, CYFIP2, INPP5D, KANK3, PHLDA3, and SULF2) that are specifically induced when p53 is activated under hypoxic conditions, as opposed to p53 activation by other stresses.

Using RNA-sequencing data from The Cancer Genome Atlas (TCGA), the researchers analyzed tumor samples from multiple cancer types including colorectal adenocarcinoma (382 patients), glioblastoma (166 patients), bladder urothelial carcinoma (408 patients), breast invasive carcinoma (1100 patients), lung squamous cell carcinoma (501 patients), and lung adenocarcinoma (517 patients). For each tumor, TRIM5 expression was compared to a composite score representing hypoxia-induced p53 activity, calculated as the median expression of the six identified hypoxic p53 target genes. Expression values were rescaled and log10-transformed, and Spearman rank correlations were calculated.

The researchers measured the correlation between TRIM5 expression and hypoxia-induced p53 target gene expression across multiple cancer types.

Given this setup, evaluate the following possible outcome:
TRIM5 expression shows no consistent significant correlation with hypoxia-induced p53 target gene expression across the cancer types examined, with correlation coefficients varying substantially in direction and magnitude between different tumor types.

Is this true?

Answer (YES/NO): NO